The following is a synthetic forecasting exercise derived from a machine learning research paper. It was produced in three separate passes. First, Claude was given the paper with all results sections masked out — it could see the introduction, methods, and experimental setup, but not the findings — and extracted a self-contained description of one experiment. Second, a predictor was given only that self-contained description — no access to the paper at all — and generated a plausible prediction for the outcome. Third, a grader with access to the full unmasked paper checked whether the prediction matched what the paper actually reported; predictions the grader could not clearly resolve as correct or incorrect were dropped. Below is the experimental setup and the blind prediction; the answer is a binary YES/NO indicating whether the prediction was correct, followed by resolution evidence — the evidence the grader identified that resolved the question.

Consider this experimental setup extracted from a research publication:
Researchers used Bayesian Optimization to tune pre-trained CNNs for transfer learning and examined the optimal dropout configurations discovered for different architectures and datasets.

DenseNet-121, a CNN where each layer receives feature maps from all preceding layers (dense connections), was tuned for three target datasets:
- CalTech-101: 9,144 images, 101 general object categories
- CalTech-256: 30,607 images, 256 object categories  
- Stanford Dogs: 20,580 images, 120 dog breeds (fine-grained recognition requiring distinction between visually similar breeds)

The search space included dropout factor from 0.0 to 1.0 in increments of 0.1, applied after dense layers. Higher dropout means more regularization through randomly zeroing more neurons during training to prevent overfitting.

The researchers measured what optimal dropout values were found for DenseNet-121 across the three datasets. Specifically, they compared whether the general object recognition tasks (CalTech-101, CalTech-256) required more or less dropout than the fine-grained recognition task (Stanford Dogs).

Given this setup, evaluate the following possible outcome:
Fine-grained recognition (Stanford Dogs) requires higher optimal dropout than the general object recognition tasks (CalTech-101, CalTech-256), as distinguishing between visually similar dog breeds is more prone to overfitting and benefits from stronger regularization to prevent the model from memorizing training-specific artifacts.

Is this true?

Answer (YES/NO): YES